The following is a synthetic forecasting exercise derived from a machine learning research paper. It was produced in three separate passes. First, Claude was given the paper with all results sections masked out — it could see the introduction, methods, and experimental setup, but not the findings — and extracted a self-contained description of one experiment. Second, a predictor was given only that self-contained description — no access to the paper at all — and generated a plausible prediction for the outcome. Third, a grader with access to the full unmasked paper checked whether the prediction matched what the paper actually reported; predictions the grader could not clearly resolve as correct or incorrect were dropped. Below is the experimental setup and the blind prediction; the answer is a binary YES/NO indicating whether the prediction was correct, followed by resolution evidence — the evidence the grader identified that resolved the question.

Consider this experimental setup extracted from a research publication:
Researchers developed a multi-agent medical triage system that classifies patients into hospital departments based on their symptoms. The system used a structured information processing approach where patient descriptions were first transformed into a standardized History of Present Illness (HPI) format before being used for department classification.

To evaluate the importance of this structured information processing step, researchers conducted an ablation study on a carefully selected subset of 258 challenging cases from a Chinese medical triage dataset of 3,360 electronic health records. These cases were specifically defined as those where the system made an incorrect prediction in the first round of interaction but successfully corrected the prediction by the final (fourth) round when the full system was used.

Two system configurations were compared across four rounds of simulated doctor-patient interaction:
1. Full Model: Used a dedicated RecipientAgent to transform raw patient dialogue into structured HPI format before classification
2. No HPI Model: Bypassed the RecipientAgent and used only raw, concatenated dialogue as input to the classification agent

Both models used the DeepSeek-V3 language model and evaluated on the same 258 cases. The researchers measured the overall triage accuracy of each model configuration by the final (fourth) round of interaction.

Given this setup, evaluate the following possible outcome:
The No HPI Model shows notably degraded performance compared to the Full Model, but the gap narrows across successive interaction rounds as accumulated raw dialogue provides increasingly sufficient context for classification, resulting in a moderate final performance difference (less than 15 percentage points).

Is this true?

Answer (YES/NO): NO